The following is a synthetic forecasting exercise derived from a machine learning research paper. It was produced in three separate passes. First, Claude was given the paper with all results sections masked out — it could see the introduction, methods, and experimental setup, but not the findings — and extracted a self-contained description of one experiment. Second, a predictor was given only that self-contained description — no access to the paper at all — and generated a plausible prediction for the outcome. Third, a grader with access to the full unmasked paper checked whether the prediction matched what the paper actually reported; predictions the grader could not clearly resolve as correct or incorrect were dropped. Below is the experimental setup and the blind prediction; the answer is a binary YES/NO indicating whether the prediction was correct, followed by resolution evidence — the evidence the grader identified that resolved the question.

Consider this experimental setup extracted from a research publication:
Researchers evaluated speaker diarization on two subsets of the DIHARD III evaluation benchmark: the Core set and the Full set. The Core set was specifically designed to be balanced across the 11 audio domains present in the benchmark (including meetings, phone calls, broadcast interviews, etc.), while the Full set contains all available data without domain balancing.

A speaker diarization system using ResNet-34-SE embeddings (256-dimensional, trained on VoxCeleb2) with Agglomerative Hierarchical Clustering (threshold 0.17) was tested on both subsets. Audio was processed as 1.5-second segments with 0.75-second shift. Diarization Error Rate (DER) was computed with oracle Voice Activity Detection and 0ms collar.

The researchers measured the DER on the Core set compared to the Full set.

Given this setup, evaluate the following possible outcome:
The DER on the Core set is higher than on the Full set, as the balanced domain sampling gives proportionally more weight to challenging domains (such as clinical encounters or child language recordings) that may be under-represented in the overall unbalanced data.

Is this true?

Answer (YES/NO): YES